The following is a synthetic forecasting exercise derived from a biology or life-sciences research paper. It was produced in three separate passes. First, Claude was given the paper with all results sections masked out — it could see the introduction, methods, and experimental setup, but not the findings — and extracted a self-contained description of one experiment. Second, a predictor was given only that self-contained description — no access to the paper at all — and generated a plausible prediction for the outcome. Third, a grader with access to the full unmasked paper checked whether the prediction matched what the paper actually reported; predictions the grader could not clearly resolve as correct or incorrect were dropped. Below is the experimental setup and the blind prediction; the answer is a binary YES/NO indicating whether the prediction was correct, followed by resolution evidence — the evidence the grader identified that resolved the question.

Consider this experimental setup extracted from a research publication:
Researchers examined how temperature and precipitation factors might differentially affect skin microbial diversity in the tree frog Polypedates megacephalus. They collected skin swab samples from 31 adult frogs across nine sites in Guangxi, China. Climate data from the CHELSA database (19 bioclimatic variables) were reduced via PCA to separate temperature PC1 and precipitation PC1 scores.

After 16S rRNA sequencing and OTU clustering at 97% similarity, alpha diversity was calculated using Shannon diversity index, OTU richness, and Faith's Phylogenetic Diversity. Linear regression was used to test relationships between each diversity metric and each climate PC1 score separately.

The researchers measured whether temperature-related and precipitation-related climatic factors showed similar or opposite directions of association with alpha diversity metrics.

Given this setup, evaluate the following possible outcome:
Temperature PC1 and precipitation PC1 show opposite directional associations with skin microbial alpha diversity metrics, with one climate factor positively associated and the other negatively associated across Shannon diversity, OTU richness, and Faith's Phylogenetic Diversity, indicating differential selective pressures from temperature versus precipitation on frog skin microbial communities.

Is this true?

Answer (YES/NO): NO